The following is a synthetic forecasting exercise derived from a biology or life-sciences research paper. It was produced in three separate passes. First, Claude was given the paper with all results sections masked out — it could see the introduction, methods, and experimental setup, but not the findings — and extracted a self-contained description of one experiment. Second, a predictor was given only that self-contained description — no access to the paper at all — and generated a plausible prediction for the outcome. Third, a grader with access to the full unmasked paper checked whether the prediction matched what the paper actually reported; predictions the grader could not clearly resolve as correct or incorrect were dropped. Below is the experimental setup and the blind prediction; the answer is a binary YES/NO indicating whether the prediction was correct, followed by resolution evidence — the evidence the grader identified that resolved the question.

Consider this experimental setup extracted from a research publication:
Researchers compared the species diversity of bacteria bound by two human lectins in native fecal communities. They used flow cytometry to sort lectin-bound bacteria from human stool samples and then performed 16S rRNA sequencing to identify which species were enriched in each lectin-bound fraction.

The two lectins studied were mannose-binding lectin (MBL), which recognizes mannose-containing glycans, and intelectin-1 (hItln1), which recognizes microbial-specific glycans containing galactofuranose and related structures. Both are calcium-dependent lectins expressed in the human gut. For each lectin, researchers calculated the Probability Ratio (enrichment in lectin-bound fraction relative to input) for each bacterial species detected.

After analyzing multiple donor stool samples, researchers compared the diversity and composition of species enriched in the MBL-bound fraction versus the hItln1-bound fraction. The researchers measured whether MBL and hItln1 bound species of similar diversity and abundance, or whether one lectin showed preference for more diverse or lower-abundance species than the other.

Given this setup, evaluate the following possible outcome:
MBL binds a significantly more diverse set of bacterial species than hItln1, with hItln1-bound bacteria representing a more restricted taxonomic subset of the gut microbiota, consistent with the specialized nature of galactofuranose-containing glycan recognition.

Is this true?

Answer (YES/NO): NO